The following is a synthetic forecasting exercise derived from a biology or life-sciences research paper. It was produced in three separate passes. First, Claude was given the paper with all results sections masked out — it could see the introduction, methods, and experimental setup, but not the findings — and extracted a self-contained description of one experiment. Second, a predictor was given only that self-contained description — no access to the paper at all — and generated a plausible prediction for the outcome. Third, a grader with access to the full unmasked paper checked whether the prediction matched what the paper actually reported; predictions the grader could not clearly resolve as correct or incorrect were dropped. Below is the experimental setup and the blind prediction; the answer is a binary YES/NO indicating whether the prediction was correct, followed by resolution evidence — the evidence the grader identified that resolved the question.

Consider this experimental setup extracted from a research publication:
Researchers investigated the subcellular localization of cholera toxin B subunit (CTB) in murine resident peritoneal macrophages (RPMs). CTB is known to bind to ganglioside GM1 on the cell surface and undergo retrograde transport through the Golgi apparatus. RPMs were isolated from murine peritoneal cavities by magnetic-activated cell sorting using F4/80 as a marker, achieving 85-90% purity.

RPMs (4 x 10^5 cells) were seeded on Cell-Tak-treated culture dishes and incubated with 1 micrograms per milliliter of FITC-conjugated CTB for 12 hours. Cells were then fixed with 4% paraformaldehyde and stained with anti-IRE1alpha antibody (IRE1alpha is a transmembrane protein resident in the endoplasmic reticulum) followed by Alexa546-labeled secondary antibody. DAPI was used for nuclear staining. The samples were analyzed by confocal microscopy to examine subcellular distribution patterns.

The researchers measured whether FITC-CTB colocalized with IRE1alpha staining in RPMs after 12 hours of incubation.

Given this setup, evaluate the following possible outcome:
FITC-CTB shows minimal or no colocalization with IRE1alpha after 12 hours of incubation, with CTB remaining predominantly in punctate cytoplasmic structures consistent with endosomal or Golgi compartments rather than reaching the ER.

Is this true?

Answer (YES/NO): NO